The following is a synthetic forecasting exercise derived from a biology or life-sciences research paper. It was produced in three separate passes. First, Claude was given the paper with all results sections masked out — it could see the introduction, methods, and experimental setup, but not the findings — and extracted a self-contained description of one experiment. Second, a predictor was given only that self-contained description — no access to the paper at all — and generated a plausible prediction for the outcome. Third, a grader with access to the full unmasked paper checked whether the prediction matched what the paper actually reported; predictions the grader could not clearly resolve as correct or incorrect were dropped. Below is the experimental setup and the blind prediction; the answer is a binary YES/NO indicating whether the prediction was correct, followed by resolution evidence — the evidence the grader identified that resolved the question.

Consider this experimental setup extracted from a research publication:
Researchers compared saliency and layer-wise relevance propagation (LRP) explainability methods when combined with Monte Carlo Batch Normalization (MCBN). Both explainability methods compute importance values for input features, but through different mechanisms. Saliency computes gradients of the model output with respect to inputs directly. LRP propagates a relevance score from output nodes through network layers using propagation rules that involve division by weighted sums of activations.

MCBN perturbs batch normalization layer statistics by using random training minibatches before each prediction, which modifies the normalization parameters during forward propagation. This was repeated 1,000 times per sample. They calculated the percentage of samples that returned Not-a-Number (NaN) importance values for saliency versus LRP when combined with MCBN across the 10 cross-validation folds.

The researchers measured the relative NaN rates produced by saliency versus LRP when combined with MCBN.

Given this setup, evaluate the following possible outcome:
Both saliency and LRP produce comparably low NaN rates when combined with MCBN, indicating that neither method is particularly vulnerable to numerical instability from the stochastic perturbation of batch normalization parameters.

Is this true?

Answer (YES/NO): YES